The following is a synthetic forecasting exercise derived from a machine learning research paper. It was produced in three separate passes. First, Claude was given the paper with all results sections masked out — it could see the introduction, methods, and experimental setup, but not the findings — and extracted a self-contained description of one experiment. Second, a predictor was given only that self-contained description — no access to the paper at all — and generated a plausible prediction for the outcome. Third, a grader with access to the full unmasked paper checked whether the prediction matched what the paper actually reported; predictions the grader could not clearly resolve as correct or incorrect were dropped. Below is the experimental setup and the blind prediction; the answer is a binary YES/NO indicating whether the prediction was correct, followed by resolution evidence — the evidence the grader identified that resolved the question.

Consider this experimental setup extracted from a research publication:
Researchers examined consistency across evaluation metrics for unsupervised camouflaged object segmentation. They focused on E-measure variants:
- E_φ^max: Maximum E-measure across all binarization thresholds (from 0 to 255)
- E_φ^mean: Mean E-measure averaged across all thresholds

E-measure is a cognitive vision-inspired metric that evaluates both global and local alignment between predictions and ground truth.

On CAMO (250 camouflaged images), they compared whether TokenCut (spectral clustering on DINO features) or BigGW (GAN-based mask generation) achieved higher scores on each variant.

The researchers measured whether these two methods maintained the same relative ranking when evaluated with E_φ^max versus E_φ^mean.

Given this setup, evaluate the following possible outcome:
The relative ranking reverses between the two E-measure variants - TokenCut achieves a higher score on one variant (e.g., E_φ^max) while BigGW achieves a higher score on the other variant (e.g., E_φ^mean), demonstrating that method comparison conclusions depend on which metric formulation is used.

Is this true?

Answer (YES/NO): NO